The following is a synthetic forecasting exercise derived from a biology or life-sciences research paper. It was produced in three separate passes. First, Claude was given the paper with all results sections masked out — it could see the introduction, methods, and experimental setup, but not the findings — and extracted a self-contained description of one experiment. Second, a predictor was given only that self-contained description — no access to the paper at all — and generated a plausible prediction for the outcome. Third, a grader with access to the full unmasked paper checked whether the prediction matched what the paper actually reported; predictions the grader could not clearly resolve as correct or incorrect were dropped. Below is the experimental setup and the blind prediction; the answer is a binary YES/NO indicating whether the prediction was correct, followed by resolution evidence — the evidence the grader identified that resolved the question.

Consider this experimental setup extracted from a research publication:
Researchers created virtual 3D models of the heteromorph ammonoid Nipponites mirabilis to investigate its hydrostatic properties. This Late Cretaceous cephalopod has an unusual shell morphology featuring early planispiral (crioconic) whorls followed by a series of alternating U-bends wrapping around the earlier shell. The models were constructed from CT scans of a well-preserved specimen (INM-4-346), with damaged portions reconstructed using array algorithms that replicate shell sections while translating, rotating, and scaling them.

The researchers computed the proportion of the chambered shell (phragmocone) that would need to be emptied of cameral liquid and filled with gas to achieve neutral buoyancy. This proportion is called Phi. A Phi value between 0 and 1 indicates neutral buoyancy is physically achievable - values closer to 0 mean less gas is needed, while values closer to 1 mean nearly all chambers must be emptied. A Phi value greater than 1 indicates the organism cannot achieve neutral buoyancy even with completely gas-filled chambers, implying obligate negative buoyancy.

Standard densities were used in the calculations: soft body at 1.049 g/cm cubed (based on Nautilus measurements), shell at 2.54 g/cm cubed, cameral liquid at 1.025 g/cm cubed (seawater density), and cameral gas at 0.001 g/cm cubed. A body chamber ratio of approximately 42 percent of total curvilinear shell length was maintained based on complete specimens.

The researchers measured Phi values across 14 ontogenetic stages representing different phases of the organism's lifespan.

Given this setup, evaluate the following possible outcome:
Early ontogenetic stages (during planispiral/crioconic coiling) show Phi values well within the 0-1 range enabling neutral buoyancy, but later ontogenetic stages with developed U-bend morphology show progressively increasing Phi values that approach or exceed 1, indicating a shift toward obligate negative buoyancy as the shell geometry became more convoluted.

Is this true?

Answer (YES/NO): NO